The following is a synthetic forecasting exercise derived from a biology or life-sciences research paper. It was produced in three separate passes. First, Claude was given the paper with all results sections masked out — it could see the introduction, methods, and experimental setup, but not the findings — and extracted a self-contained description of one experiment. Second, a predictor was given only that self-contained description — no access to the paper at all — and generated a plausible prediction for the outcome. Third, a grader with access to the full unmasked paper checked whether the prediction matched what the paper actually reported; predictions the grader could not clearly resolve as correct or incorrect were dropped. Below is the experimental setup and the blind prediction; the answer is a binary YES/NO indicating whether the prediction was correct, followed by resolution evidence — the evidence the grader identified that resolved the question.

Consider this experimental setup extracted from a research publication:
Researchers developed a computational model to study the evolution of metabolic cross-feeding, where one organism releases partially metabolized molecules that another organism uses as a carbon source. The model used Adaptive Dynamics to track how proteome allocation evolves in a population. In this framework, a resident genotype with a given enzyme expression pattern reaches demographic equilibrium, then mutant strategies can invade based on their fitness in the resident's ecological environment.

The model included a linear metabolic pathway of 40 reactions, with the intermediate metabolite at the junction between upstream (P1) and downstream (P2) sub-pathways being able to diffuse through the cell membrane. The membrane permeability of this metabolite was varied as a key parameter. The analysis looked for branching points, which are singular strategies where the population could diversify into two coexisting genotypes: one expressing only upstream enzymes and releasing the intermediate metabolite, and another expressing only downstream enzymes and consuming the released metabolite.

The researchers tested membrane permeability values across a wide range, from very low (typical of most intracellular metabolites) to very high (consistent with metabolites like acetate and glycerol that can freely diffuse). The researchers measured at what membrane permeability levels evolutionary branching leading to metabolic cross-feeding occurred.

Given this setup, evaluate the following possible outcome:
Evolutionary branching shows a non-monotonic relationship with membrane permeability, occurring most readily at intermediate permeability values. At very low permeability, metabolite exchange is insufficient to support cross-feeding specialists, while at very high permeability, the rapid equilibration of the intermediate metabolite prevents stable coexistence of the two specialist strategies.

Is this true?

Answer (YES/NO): NO